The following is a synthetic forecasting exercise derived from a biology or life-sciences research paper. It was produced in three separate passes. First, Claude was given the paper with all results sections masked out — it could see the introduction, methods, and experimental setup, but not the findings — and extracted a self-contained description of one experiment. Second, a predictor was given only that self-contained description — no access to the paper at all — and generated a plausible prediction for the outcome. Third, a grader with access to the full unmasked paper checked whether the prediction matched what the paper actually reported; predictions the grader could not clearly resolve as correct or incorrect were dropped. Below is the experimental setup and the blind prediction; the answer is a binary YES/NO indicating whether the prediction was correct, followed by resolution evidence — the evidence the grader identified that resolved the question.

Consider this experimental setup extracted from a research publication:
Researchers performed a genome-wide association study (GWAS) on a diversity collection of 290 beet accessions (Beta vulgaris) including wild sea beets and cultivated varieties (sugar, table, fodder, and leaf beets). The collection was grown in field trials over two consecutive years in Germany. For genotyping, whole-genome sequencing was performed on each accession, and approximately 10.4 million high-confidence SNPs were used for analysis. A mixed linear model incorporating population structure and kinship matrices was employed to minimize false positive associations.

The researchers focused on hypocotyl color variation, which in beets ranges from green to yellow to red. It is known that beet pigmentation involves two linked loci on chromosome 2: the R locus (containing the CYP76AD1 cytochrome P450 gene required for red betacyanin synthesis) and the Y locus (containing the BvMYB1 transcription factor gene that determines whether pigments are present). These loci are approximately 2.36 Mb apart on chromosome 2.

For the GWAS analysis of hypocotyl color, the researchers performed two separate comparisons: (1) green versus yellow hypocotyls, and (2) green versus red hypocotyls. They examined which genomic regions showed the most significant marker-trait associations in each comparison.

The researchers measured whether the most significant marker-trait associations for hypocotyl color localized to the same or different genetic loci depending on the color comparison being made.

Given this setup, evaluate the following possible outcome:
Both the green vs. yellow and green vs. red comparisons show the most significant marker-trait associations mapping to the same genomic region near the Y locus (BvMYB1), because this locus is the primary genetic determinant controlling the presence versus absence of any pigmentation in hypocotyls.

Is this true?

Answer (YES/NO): NO